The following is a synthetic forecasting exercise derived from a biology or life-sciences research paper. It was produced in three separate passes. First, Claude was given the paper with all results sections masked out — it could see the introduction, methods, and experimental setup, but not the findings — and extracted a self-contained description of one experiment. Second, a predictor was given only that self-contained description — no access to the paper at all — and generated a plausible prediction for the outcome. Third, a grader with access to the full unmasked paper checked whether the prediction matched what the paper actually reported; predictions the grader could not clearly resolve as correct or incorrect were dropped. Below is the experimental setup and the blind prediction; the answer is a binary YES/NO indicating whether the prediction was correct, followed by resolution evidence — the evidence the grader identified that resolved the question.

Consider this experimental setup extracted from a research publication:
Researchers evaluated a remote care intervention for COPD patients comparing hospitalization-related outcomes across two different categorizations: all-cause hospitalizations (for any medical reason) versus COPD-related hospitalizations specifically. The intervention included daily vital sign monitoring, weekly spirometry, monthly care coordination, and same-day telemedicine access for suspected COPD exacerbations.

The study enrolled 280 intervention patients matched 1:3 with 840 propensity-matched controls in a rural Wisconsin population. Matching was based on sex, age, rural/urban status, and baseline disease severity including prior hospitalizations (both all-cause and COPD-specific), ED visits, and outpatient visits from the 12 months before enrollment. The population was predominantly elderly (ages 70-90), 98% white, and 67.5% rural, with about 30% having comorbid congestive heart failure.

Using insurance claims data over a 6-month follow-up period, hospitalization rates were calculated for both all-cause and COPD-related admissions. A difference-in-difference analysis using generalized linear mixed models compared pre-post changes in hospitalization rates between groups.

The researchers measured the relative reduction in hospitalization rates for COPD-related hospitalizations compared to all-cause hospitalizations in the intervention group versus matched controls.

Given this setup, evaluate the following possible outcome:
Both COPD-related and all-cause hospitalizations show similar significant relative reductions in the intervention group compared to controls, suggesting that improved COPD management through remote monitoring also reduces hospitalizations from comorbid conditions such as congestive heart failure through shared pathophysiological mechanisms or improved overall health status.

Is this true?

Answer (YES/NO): NO